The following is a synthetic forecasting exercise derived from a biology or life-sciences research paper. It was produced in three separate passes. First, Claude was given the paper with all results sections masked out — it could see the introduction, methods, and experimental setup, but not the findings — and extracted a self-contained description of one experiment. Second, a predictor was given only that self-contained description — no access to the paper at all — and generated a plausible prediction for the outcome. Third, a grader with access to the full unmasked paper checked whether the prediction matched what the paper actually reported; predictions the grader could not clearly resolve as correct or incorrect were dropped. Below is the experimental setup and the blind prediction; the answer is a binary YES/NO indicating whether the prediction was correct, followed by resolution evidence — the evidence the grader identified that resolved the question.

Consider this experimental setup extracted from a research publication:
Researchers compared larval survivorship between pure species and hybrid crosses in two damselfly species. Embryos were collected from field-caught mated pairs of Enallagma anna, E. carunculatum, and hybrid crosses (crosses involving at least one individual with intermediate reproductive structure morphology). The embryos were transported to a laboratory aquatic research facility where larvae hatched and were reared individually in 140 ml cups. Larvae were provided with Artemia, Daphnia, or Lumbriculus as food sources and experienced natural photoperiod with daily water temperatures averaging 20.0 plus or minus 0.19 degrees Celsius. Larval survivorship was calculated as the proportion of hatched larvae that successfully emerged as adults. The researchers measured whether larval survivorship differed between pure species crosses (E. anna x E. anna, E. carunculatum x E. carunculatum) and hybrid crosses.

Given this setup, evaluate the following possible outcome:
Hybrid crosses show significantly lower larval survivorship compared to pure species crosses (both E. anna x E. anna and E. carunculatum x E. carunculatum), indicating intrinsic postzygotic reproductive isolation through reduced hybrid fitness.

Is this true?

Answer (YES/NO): NO